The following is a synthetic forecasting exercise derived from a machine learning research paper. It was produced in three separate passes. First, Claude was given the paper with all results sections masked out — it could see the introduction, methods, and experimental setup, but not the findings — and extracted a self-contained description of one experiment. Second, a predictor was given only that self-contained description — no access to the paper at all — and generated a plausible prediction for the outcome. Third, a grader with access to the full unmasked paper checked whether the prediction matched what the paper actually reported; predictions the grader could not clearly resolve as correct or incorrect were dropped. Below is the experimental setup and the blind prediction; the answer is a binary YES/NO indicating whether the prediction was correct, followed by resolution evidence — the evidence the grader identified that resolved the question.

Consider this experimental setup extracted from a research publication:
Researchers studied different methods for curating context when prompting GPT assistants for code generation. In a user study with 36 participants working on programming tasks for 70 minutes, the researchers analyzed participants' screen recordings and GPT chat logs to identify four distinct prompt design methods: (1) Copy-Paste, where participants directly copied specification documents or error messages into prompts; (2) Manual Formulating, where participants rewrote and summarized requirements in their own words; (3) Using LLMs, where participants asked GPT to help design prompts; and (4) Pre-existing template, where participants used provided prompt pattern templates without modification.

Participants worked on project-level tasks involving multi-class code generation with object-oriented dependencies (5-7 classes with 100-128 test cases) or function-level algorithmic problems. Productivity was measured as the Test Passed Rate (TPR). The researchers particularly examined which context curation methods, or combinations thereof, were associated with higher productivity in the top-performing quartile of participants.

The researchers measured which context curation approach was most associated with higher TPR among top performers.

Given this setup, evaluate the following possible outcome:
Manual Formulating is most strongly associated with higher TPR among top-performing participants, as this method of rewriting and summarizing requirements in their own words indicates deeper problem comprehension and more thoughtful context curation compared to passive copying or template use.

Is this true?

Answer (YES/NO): NO